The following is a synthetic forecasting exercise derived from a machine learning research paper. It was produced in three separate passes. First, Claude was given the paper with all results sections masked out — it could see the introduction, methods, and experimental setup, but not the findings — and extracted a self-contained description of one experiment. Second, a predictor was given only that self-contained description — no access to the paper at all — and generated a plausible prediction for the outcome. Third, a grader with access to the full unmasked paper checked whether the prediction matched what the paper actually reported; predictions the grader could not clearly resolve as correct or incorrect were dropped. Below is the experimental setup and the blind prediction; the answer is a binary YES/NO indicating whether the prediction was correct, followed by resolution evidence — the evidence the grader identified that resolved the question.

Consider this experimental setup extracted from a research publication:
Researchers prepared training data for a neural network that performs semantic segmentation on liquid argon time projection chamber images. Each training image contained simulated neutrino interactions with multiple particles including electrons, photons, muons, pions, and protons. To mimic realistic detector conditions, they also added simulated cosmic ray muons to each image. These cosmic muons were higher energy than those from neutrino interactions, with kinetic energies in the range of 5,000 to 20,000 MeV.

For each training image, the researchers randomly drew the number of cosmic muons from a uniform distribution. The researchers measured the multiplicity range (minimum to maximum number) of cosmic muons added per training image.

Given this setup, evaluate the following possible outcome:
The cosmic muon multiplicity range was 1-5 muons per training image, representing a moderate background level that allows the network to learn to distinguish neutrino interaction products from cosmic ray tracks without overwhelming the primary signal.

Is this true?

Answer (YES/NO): NO